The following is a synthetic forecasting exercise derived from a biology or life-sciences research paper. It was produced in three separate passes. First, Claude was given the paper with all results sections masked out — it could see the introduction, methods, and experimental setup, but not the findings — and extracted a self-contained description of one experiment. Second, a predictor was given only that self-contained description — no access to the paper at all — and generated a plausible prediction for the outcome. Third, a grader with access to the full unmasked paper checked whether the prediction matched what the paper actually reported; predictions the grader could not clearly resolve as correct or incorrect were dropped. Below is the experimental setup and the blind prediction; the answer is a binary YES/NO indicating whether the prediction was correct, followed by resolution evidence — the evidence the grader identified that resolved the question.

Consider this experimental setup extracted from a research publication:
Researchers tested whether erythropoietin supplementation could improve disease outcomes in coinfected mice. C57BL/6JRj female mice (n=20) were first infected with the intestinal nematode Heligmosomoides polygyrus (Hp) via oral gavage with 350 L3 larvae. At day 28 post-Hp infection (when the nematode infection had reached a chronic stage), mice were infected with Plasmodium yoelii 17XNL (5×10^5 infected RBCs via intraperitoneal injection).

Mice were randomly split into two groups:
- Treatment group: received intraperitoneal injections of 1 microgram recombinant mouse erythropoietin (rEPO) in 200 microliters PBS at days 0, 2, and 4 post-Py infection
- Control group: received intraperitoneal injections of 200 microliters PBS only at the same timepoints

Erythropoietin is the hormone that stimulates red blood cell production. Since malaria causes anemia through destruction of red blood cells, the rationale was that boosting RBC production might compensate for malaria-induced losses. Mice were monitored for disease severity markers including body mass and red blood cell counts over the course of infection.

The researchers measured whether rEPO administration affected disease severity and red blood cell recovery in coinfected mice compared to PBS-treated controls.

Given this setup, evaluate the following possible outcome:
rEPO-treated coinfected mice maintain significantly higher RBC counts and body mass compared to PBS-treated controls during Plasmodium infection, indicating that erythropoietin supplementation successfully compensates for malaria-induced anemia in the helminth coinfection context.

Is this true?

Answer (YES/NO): NO